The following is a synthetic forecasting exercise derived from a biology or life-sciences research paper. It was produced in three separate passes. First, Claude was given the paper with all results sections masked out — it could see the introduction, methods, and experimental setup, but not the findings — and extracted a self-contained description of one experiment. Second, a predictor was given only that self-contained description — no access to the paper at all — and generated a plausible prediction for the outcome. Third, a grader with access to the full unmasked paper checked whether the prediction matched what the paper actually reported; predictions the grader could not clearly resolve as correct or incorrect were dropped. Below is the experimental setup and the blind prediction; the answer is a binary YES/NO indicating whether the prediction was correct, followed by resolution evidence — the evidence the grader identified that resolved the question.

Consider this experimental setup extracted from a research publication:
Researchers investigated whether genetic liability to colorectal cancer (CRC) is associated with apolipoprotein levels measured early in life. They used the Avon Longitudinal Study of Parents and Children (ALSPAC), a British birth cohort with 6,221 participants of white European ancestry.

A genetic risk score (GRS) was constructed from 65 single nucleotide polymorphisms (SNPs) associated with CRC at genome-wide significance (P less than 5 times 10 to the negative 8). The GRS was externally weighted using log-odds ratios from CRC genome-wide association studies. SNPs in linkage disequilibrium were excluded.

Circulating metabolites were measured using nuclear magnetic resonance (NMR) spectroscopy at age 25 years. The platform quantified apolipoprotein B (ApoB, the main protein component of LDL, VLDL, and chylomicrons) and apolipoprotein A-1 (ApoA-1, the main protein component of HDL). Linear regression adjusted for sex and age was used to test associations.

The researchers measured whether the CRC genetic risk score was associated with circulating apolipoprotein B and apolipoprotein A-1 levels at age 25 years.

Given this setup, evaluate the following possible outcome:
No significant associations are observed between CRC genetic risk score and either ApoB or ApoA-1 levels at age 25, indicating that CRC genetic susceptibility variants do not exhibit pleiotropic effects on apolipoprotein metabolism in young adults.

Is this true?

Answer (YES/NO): YES